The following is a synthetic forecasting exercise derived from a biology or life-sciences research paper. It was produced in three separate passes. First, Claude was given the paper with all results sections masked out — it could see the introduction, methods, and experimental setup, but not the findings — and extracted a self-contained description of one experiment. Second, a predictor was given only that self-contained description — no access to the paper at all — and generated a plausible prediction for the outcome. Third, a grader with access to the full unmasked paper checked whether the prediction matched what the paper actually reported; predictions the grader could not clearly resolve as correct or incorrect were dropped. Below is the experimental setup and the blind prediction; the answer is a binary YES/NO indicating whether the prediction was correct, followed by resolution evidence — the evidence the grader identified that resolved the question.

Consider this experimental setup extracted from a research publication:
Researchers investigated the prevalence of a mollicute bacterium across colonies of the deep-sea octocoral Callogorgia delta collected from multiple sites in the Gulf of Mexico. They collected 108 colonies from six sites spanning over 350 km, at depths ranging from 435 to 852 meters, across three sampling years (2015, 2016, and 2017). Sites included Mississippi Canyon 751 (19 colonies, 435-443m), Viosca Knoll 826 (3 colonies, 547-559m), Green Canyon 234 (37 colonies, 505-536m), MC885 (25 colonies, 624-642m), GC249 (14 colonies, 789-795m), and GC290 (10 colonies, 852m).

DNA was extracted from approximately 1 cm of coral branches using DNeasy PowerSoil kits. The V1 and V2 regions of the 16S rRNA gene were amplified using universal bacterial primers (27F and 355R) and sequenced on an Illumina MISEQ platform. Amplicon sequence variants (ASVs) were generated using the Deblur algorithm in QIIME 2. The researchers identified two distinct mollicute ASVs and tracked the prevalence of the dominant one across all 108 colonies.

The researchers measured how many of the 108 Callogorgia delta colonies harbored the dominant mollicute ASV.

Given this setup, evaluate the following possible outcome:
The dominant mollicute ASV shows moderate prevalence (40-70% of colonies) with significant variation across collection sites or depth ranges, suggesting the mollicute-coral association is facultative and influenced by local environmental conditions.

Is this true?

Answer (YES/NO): NO